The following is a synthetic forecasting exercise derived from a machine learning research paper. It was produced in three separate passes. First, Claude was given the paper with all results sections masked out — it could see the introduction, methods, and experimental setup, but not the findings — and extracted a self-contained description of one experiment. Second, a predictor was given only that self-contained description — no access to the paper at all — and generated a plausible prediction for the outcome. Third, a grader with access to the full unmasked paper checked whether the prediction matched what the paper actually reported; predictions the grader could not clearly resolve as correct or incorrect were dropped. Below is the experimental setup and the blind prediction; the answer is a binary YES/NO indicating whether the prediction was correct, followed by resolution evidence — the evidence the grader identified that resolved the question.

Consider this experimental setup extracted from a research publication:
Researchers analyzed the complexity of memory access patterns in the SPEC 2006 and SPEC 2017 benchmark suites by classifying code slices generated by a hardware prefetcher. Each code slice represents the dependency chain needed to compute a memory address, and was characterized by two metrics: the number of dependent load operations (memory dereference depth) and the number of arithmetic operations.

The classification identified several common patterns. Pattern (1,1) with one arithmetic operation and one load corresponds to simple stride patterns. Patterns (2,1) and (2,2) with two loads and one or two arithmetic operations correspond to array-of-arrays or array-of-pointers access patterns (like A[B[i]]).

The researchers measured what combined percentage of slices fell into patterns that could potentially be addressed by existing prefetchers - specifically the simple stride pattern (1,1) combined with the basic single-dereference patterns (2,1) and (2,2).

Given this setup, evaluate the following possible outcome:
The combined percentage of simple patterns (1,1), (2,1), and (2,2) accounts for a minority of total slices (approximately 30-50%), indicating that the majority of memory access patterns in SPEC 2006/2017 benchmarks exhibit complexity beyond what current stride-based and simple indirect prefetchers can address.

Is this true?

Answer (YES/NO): NO